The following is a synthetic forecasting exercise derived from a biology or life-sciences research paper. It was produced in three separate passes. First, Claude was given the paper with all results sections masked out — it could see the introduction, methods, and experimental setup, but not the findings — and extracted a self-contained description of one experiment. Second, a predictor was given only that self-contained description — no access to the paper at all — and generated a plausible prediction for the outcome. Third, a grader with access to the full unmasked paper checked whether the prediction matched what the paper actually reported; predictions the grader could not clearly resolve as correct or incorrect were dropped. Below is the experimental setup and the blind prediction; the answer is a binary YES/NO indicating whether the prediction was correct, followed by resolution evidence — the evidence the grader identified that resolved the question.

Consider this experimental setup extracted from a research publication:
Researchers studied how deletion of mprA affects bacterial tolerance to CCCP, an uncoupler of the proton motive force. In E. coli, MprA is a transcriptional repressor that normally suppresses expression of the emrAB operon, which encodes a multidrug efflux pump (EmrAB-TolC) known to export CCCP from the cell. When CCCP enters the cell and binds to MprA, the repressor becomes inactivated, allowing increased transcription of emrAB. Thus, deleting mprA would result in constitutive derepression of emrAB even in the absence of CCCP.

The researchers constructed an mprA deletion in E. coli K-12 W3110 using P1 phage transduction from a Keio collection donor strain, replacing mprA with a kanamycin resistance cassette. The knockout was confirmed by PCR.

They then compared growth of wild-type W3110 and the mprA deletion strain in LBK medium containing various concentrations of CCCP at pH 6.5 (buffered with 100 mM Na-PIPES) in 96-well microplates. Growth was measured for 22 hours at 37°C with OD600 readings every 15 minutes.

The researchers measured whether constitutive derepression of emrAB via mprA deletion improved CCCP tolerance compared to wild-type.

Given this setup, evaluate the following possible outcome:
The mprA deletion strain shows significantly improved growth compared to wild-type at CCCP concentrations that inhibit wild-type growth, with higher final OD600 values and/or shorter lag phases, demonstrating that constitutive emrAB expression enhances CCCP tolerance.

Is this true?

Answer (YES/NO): YES